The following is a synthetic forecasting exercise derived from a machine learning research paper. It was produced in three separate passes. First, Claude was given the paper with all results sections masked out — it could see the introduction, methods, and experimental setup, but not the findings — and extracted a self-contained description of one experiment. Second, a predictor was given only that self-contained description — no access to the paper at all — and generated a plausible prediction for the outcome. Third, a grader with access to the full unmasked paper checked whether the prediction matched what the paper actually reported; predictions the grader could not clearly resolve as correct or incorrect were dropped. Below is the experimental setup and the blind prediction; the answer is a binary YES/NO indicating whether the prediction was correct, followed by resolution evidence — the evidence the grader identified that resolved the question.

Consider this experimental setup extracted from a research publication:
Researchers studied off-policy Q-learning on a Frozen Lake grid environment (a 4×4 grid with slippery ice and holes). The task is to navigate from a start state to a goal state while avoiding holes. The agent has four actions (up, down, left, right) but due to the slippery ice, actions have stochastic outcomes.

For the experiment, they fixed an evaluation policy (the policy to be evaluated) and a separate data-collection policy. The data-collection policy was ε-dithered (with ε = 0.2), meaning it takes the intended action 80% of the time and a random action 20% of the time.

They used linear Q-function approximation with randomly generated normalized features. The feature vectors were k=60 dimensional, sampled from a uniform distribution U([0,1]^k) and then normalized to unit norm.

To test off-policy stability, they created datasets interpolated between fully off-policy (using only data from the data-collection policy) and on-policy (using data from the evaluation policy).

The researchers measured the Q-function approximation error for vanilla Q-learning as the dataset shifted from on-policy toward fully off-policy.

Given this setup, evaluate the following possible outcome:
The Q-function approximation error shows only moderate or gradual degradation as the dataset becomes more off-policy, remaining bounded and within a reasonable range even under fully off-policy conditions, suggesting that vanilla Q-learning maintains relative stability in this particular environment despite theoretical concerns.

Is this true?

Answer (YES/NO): NO